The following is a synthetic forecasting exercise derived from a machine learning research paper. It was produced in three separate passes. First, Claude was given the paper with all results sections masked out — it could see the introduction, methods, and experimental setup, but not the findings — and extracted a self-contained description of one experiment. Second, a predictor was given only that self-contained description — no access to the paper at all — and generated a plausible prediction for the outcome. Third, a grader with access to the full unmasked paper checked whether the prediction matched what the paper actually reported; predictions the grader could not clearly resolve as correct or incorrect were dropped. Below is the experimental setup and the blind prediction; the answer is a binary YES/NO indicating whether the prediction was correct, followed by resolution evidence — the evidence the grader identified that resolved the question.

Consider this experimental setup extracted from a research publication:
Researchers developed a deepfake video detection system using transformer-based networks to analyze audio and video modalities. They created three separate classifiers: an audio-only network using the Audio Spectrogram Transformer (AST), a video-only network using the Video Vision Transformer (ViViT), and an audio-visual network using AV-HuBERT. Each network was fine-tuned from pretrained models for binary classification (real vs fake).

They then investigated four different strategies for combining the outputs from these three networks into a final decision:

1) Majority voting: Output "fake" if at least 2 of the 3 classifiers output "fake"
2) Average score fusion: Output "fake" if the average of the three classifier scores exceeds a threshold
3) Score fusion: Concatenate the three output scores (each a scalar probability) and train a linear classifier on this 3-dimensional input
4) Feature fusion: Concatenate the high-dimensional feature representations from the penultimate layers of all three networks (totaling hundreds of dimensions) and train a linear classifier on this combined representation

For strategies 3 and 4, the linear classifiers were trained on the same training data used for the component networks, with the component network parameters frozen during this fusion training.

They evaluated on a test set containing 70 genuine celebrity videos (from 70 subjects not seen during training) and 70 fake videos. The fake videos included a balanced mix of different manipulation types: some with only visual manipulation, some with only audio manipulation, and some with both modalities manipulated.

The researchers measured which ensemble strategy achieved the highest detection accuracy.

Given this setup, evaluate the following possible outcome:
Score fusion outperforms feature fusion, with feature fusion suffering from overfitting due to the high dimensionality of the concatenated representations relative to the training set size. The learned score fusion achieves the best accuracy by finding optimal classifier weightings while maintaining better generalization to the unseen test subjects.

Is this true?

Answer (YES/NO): NO